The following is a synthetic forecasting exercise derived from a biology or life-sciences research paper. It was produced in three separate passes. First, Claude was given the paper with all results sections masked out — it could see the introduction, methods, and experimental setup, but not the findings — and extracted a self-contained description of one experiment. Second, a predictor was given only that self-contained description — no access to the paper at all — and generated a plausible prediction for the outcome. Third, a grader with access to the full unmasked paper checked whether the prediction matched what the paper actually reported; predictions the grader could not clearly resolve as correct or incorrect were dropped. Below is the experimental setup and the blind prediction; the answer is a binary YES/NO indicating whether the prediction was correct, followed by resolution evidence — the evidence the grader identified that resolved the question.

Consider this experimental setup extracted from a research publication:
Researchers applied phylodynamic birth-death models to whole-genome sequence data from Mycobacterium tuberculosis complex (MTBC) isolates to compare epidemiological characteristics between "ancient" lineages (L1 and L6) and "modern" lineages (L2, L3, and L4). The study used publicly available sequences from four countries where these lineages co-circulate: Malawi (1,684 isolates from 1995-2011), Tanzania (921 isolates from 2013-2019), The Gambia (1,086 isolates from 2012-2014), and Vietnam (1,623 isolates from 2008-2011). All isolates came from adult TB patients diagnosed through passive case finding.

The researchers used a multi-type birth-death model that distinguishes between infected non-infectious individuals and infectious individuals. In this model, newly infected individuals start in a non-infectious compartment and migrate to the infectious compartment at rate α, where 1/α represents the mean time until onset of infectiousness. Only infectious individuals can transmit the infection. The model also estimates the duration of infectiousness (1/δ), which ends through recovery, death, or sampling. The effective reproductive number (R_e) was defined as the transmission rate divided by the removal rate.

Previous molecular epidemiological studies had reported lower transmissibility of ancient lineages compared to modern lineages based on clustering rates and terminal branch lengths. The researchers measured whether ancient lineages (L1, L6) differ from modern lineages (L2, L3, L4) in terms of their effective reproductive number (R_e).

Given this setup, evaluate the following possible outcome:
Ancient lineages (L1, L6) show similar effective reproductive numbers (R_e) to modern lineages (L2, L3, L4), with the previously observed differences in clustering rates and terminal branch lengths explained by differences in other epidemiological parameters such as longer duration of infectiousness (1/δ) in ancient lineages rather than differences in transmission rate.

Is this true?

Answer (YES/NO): NO